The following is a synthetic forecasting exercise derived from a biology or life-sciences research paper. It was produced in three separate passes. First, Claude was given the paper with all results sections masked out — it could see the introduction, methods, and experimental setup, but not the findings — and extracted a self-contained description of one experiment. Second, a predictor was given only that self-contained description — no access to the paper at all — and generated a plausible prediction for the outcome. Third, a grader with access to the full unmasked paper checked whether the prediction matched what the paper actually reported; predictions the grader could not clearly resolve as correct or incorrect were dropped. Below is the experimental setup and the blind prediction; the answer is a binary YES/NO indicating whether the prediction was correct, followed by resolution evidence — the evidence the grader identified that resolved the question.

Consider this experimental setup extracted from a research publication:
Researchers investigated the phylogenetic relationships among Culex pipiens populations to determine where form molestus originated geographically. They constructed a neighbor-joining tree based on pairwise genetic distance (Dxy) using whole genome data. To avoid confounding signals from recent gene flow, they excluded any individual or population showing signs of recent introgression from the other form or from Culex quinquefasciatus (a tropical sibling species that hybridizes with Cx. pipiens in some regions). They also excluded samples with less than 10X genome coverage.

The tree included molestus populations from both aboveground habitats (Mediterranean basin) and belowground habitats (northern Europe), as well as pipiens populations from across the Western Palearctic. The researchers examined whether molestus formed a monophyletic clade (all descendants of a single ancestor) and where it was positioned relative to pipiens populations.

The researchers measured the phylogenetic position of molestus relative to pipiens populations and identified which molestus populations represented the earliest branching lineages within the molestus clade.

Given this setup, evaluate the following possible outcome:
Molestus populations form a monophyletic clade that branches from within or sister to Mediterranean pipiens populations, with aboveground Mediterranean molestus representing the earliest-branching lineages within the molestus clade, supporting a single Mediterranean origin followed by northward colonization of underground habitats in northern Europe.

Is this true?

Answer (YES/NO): YES